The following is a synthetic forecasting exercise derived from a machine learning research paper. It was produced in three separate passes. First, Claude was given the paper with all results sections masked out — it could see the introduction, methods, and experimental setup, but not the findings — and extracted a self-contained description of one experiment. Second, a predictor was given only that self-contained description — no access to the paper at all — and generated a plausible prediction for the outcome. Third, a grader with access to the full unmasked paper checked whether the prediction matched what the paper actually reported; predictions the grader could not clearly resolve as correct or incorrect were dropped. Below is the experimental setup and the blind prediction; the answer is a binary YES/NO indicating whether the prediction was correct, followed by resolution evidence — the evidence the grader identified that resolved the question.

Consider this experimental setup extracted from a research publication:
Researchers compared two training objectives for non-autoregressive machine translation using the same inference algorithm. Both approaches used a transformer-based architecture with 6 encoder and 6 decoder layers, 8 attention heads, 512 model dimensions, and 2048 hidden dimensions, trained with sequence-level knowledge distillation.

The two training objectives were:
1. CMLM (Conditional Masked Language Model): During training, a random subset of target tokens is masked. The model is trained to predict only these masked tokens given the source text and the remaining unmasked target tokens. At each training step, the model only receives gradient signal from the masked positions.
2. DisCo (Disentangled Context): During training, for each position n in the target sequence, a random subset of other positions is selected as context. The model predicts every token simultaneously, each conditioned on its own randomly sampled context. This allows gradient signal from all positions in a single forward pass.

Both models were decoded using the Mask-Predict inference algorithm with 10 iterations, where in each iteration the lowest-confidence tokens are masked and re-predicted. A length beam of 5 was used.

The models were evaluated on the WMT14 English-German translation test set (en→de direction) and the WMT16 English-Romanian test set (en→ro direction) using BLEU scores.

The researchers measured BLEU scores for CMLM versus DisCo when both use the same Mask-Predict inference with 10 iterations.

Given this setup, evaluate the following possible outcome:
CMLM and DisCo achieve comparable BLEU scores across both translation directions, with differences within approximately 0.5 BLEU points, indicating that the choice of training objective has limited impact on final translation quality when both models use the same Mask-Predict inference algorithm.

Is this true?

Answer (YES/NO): YES